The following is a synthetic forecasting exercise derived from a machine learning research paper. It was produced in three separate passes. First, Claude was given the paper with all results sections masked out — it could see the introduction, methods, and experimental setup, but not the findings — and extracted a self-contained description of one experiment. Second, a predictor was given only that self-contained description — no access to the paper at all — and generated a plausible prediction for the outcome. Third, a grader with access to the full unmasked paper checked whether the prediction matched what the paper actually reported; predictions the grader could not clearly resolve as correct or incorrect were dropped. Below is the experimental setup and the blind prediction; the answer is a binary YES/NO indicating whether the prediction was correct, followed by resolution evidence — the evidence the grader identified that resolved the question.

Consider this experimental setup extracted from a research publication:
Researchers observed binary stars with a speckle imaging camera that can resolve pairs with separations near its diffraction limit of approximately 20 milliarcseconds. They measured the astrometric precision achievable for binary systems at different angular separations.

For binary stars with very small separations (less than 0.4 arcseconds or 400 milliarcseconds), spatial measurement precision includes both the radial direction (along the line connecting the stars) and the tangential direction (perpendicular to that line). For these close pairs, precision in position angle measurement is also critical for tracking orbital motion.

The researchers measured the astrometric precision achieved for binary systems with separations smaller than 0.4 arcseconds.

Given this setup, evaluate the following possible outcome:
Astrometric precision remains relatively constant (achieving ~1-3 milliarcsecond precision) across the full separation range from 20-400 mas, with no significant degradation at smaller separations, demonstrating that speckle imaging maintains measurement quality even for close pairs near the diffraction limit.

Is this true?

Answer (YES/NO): NO